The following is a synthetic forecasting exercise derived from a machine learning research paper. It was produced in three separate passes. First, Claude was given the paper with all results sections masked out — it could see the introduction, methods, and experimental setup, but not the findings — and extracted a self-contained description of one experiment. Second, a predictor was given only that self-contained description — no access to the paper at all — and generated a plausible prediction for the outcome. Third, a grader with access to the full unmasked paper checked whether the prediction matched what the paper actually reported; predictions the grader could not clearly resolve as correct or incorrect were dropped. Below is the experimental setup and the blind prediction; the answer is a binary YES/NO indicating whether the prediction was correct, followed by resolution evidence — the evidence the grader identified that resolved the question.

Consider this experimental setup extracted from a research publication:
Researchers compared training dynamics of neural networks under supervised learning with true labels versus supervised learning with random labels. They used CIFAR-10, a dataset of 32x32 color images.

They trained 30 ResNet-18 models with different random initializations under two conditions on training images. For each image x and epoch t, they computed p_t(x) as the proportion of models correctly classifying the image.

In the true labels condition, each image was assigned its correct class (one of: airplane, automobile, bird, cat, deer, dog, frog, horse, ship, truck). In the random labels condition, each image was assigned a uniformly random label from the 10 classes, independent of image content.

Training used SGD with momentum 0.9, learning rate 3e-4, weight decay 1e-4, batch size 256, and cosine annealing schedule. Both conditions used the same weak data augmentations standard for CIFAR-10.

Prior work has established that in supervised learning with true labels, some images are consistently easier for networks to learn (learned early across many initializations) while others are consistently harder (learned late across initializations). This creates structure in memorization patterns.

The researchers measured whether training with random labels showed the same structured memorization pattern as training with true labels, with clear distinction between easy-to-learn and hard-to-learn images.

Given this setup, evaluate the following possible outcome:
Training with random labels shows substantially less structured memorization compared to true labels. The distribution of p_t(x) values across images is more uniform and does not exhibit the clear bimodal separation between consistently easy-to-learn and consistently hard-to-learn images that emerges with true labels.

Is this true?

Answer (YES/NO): YES